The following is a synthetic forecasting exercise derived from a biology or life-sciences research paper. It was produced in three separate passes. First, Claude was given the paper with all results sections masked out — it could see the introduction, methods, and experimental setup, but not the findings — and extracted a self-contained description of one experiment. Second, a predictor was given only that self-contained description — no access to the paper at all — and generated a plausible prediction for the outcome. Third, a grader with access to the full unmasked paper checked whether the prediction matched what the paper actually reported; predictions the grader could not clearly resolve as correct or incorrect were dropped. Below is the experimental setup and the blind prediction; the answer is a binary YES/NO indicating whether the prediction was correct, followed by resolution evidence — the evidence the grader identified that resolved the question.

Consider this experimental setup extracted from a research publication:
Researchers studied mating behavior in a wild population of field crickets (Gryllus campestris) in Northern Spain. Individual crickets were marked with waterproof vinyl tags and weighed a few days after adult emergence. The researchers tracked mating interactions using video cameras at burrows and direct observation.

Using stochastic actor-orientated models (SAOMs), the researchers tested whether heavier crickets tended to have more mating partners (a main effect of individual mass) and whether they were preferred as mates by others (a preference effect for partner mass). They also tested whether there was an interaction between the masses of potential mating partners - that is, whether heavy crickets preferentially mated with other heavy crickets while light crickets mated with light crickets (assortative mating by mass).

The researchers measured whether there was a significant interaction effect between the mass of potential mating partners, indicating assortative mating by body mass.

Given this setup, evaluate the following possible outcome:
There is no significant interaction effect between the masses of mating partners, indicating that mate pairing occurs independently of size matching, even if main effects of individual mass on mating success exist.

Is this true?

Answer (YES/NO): YES